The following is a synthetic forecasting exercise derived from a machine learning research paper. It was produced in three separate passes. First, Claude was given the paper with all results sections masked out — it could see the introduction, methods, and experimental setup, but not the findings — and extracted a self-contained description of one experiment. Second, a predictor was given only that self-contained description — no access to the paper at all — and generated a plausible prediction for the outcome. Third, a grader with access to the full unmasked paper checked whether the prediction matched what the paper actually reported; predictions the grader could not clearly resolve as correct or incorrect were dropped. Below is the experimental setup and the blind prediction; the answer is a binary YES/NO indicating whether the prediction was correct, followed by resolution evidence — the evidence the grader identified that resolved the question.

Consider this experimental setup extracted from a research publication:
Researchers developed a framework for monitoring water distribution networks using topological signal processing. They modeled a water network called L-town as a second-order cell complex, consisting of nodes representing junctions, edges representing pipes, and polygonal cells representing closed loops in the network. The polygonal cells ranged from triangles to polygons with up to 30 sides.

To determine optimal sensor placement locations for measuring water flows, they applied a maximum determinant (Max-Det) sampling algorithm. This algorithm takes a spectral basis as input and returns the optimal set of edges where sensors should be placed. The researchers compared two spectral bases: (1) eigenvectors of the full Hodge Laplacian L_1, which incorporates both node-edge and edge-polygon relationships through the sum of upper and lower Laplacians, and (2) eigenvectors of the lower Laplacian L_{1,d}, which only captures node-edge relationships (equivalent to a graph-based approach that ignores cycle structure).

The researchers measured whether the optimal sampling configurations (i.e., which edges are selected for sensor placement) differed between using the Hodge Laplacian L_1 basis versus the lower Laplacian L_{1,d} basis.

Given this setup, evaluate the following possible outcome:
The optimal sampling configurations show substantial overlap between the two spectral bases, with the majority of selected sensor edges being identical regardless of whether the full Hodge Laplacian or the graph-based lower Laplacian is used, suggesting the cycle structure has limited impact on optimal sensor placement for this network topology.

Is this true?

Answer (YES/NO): NO